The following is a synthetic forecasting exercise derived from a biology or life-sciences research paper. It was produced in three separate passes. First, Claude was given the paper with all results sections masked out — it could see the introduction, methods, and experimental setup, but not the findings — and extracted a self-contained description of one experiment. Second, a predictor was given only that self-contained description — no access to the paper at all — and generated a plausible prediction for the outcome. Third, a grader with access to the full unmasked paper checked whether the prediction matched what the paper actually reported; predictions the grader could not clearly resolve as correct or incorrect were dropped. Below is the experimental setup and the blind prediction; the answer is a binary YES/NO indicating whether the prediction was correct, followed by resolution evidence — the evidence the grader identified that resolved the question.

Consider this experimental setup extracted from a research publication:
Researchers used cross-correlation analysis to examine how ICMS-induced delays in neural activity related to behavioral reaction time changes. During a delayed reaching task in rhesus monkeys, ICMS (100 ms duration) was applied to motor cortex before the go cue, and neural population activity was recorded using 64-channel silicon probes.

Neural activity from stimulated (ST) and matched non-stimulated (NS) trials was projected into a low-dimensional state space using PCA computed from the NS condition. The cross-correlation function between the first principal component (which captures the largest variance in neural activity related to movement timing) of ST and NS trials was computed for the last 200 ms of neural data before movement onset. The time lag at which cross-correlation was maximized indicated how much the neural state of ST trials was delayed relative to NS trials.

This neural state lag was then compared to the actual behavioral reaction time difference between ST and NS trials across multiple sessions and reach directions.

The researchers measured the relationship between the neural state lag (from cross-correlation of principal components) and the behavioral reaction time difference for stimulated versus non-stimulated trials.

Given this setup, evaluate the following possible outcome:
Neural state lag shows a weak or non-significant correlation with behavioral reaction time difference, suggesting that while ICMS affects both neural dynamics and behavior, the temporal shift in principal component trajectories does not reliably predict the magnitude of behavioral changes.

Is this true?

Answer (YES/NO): NO